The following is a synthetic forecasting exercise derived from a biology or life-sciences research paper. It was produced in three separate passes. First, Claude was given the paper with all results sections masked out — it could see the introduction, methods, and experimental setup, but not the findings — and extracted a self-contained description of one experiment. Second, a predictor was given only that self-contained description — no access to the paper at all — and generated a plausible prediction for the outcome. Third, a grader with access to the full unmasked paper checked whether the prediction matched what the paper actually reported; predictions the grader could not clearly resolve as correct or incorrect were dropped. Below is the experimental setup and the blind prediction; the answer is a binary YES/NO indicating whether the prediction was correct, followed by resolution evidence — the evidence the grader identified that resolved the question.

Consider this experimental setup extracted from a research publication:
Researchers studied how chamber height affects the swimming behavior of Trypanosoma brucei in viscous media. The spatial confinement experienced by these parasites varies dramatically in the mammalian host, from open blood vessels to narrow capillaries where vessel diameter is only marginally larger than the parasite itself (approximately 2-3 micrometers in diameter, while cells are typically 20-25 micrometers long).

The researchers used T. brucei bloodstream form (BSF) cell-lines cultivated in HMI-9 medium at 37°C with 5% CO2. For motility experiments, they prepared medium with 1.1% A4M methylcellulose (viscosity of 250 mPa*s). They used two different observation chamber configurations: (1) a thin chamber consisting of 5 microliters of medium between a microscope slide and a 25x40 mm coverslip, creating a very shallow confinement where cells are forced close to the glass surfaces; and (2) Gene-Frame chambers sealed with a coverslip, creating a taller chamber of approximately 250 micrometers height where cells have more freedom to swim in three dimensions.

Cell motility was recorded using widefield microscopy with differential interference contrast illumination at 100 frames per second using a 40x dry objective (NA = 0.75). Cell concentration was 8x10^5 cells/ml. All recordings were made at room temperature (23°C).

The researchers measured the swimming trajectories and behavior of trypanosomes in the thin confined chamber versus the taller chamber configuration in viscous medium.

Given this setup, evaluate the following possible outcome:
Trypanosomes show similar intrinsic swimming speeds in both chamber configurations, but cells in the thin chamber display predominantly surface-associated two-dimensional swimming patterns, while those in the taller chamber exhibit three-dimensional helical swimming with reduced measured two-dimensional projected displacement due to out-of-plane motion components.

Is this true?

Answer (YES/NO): NO